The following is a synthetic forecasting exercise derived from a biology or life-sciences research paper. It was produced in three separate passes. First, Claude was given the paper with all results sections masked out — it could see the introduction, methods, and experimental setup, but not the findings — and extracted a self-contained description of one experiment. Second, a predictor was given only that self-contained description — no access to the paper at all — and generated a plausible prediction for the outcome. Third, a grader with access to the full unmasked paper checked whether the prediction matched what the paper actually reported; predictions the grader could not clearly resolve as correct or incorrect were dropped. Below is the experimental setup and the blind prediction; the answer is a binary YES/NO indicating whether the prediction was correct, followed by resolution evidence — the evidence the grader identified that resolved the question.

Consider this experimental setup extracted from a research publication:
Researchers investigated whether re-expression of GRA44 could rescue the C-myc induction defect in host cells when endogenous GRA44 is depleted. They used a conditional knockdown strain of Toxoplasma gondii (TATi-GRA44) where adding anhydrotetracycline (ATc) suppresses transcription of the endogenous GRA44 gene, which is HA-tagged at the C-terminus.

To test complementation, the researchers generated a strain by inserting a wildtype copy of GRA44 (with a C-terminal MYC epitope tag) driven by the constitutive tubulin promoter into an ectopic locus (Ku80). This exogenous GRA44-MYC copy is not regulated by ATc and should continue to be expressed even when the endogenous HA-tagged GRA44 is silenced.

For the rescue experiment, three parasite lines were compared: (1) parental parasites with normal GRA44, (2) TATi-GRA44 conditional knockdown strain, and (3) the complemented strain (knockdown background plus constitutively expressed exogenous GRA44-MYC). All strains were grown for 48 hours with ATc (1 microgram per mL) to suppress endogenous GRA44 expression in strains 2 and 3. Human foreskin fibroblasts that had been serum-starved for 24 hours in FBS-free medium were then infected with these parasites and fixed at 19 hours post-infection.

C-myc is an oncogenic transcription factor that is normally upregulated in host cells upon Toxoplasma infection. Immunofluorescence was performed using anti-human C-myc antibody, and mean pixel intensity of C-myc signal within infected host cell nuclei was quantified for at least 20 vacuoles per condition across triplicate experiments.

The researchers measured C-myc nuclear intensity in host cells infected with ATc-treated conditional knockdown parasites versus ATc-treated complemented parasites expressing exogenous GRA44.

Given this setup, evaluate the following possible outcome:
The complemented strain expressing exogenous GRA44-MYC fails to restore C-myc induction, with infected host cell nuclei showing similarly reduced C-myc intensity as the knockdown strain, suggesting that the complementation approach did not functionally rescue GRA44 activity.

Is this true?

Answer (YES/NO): NO